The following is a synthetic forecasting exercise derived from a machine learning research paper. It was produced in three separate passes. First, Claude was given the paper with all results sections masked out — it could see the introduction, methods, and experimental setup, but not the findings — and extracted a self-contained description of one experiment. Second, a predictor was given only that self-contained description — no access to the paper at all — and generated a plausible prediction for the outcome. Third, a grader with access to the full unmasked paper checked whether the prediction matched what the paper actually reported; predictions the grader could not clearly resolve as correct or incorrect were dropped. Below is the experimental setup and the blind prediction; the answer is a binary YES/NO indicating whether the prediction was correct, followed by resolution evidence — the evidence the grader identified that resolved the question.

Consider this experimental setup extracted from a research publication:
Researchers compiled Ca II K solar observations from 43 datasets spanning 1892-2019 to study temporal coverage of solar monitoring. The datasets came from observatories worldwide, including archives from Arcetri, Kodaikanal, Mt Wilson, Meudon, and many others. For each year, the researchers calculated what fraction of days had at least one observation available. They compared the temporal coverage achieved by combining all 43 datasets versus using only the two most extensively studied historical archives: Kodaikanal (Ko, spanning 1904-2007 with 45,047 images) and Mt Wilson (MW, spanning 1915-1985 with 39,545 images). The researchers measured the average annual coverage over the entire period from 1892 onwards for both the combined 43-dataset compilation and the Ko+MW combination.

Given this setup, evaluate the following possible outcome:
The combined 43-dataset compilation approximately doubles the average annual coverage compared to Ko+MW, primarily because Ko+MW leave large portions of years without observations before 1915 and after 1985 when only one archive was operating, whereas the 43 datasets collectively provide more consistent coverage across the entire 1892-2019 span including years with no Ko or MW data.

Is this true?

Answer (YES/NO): NO